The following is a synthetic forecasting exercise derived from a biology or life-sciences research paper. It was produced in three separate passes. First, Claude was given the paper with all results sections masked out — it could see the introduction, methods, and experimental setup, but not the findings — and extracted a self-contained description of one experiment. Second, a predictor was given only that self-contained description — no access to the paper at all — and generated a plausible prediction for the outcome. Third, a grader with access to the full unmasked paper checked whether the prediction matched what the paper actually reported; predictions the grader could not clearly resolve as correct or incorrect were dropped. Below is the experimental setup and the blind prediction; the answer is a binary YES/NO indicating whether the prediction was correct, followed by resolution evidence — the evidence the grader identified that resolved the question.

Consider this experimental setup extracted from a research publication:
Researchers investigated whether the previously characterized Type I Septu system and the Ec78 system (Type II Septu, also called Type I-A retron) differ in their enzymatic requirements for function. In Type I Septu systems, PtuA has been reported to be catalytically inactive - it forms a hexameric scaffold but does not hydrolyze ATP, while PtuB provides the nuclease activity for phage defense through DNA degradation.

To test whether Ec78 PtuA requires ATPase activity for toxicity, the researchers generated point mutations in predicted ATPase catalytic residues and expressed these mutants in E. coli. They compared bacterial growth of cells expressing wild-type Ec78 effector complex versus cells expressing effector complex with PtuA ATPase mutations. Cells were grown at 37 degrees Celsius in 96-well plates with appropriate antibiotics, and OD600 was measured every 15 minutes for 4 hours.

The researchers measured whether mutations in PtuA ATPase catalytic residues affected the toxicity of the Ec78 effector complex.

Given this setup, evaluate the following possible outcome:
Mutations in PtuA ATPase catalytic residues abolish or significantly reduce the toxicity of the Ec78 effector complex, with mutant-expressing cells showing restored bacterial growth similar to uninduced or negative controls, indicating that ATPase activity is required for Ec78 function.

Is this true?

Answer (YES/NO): YES